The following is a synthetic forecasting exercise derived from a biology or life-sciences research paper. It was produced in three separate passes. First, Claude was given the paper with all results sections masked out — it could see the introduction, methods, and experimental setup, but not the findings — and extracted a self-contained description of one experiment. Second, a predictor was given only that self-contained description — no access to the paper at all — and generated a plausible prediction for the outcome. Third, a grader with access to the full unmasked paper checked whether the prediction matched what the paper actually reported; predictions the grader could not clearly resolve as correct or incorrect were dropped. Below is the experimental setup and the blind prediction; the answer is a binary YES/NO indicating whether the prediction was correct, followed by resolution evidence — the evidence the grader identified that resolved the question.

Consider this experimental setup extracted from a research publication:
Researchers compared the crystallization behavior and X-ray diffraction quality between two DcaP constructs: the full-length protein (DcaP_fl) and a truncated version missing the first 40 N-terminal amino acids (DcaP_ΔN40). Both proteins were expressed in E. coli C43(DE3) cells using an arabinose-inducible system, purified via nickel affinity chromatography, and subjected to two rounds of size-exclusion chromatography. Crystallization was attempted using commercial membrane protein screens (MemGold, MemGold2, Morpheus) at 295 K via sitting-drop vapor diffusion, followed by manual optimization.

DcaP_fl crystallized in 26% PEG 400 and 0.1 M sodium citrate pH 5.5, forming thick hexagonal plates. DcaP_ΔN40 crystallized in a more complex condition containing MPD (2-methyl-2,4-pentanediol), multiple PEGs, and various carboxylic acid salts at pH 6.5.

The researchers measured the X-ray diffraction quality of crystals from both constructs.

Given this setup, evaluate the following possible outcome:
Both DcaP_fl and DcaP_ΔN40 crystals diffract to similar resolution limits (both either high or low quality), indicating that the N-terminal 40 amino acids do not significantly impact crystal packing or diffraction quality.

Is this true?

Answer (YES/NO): NO